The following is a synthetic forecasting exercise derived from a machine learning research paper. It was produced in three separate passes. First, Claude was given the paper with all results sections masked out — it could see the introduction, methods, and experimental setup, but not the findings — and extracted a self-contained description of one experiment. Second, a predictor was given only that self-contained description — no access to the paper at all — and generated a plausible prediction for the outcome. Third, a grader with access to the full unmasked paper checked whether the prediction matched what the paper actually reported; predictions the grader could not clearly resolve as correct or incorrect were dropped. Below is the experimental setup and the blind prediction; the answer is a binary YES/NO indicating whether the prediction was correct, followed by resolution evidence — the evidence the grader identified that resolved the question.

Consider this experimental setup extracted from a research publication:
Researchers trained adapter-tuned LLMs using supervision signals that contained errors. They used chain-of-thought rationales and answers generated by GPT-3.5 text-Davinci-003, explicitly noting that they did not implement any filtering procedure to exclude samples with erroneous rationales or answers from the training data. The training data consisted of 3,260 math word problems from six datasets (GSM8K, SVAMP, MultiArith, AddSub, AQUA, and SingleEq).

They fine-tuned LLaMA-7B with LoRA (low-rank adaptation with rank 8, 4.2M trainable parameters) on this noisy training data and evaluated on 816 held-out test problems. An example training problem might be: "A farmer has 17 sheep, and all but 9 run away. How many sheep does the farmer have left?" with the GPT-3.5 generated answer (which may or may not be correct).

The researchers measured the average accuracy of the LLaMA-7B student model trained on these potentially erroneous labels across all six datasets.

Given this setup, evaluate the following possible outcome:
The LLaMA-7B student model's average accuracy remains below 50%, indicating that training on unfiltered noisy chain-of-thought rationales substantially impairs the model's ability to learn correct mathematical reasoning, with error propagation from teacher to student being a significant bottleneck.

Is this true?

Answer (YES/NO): NO